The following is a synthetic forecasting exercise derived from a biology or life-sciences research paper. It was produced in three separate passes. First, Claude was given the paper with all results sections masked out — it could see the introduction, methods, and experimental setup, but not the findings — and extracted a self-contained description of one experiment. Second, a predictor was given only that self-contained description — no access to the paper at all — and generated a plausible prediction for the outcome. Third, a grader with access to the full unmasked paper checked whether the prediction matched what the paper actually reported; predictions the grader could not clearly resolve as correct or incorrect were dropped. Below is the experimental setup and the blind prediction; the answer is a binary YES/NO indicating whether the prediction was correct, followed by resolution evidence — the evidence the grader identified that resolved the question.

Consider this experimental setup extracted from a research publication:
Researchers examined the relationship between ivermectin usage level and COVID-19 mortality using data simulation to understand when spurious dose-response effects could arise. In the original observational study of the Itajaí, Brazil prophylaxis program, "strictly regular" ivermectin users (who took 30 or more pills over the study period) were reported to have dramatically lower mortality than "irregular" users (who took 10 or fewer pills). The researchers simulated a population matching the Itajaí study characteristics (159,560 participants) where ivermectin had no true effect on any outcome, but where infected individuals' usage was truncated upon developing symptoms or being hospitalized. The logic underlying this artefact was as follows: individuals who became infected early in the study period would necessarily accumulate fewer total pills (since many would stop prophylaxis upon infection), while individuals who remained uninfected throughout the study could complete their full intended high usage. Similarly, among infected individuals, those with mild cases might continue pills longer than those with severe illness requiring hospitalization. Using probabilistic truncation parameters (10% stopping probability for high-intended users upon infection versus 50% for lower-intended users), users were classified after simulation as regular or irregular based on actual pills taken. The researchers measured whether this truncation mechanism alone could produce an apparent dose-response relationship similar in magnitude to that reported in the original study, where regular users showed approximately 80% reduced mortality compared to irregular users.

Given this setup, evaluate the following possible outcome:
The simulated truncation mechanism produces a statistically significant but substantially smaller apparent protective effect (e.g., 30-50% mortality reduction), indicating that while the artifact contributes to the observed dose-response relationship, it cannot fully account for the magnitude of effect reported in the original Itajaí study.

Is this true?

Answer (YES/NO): NO